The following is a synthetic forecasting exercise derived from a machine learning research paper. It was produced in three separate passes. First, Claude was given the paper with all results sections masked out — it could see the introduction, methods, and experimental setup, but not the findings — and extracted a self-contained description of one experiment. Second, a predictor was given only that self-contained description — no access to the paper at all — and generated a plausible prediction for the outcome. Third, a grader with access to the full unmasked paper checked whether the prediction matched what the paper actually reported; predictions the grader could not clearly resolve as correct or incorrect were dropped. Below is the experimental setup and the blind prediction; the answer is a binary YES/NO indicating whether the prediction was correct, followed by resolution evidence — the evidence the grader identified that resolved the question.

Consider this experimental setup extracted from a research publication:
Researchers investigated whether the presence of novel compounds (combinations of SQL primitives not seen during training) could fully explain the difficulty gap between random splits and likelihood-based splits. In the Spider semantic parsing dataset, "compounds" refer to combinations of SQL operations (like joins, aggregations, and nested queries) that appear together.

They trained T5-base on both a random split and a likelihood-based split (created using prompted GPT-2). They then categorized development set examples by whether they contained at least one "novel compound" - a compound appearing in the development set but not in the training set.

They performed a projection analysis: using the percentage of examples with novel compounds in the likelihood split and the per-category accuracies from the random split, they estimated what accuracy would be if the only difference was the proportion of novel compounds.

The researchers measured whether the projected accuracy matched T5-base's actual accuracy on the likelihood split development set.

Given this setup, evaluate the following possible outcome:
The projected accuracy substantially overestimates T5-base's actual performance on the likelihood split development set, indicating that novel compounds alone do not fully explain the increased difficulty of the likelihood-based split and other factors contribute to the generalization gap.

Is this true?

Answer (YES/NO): YES